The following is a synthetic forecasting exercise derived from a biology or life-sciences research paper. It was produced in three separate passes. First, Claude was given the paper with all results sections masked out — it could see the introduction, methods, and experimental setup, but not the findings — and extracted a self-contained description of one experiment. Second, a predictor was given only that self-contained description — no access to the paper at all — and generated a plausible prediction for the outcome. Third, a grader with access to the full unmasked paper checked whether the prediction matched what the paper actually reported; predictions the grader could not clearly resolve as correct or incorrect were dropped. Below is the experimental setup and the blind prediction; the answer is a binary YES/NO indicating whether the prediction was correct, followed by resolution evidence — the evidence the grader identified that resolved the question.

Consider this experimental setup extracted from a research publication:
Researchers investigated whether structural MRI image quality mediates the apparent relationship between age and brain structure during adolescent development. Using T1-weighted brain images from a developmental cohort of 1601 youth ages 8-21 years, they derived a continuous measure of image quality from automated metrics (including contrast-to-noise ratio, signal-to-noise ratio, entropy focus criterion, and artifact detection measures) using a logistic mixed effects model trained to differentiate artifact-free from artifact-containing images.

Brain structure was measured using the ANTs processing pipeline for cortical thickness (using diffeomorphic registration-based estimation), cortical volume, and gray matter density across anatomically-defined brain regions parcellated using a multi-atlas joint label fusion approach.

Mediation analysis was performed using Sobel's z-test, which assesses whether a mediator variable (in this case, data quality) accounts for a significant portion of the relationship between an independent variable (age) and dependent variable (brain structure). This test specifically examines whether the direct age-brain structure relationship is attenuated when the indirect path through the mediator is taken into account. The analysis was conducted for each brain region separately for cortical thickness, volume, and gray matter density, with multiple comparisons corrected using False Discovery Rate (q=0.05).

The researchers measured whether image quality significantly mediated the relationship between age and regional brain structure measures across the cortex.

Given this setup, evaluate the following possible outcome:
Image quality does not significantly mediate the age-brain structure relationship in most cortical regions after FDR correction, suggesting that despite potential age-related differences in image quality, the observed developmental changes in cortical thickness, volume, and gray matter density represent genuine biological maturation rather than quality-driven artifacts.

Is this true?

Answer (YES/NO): NO